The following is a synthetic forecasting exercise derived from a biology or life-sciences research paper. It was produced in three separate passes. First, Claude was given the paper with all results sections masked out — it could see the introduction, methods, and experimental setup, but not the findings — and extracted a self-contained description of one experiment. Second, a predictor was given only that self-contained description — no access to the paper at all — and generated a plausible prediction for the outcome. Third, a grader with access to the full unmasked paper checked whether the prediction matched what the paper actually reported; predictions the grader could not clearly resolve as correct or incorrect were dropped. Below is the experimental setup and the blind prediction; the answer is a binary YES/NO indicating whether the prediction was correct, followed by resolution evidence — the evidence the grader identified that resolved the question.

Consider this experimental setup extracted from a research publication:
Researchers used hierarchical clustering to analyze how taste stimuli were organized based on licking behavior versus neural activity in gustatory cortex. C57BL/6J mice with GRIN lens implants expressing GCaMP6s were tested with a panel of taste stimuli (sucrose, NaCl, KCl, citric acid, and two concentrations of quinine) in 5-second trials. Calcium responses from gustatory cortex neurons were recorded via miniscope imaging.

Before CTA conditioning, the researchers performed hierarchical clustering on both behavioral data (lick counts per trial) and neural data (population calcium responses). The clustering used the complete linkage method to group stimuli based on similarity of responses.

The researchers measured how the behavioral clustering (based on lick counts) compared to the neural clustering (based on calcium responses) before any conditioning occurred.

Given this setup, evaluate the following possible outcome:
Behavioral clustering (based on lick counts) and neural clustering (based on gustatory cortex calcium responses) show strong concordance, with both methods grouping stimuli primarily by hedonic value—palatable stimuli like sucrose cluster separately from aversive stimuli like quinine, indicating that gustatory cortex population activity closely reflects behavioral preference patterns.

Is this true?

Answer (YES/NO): YES